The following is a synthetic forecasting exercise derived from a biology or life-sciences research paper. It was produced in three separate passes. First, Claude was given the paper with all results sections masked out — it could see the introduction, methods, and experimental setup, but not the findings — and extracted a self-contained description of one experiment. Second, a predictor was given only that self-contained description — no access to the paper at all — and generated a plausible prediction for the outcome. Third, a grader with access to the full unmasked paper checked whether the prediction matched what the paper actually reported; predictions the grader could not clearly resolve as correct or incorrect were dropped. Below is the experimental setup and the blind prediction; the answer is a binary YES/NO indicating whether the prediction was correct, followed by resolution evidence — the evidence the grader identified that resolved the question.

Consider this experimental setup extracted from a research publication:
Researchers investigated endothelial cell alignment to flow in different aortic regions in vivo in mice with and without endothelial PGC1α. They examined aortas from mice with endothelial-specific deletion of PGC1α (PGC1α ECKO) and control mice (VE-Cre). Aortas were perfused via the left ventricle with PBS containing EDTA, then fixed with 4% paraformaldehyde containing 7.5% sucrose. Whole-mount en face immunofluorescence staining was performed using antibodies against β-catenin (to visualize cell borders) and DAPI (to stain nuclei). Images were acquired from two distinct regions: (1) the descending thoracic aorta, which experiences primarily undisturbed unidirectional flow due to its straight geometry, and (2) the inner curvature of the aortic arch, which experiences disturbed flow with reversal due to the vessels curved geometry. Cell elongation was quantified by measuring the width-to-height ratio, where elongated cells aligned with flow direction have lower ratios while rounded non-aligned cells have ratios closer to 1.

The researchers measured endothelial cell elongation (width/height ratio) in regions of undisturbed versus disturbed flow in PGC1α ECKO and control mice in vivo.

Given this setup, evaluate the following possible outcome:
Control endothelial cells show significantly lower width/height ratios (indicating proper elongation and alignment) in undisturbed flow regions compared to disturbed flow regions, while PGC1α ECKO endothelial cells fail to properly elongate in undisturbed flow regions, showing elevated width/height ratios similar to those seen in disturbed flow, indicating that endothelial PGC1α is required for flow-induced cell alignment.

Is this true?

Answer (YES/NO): YES